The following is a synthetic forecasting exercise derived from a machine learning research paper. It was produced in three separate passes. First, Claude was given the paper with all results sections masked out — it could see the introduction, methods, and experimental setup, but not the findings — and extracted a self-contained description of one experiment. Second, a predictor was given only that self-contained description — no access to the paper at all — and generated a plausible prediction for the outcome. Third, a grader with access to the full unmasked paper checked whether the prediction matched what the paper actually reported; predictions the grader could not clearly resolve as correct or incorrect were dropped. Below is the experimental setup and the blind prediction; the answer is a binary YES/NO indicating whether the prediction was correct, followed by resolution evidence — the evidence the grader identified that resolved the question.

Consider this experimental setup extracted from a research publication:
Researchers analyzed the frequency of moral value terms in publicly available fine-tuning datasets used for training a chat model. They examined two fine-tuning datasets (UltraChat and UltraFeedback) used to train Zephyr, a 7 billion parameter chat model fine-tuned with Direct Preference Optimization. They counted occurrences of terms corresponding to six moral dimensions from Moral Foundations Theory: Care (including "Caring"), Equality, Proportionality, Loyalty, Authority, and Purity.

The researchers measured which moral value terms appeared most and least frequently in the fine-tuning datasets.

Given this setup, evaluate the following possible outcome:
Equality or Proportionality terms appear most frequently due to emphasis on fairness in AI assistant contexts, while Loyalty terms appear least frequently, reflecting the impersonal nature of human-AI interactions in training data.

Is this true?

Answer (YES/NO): NO